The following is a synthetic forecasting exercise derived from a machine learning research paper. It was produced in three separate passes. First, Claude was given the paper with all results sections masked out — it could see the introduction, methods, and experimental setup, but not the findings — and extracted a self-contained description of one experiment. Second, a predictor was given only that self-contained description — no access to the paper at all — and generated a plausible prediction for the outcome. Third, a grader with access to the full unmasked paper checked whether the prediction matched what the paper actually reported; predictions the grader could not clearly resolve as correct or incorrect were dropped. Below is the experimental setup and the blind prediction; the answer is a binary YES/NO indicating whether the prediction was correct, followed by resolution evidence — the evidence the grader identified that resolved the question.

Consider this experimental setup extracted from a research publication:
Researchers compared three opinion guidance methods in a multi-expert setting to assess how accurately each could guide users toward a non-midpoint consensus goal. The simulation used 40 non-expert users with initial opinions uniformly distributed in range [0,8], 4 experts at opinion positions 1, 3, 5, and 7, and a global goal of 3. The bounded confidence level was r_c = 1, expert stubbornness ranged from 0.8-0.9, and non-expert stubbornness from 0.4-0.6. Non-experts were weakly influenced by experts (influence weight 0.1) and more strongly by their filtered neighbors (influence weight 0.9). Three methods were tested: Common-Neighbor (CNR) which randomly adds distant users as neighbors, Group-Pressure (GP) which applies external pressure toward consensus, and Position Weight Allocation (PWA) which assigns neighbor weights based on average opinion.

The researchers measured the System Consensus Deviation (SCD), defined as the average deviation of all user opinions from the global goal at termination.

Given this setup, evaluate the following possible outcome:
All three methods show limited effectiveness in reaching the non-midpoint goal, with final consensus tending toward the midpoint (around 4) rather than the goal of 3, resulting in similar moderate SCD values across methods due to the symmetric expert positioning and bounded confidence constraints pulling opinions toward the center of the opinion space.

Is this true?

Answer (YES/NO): NO